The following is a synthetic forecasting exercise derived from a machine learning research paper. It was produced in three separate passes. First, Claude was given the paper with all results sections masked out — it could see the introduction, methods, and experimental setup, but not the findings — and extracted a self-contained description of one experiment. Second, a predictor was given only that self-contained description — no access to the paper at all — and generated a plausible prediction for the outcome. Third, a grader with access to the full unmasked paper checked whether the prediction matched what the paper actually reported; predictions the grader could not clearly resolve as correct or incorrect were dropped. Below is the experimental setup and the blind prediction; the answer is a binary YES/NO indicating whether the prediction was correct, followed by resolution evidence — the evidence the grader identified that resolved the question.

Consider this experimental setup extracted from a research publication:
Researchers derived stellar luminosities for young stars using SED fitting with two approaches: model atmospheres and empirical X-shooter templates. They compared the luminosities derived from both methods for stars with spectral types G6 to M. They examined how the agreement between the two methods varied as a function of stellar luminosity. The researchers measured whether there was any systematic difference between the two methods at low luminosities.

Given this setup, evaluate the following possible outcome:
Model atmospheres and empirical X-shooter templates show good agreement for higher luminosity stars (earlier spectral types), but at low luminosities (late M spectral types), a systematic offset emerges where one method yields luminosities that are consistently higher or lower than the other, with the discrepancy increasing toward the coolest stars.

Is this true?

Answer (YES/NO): YES